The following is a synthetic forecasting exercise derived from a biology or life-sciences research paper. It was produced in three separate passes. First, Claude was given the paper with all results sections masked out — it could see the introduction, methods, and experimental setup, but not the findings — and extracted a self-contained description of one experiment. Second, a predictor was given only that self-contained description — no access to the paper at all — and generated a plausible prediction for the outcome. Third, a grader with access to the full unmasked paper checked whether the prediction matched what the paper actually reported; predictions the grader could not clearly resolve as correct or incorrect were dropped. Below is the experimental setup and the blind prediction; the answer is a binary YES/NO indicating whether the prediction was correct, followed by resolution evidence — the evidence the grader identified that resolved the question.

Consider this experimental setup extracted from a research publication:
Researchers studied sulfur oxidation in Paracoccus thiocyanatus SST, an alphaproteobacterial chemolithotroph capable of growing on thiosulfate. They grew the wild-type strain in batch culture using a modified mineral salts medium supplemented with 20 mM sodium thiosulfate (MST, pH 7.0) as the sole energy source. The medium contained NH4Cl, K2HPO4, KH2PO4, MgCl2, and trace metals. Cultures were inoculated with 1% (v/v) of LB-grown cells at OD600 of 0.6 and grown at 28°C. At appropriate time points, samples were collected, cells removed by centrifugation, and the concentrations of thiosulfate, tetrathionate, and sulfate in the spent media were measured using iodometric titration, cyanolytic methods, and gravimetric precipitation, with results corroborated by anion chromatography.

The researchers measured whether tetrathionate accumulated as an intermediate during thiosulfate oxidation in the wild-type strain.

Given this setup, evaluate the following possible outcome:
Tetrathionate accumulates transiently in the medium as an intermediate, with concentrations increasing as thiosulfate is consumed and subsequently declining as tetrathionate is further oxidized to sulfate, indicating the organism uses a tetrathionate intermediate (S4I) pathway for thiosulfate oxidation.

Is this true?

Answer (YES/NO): YES